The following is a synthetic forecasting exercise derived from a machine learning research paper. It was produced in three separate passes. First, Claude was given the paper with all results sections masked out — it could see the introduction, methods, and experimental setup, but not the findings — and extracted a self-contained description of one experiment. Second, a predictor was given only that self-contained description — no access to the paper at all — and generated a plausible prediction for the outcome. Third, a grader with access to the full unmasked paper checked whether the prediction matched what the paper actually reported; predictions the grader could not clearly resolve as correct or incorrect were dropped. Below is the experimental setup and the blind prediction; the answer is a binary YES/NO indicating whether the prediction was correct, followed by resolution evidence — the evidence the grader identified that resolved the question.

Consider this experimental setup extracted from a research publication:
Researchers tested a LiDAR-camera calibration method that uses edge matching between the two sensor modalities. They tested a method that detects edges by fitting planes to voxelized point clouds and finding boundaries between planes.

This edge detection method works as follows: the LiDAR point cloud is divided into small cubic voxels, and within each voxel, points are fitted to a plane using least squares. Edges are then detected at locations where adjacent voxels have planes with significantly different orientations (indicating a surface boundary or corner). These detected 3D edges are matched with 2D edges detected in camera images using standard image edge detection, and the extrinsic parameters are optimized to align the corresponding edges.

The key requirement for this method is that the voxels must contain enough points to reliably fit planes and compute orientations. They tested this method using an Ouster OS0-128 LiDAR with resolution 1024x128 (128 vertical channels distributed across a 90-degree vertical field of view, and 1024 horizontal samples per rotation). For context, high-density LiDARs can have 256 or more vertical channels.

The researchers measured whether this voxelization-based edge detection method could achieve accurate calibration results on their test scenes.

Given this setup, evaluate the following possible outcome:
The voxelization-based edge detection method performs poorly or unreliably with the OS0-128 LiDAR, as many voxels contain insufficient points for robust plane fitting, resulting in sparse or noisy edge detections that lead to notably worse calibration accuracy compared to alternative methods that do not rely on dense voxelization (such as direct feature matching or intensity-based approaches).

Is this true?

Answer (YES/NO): YES